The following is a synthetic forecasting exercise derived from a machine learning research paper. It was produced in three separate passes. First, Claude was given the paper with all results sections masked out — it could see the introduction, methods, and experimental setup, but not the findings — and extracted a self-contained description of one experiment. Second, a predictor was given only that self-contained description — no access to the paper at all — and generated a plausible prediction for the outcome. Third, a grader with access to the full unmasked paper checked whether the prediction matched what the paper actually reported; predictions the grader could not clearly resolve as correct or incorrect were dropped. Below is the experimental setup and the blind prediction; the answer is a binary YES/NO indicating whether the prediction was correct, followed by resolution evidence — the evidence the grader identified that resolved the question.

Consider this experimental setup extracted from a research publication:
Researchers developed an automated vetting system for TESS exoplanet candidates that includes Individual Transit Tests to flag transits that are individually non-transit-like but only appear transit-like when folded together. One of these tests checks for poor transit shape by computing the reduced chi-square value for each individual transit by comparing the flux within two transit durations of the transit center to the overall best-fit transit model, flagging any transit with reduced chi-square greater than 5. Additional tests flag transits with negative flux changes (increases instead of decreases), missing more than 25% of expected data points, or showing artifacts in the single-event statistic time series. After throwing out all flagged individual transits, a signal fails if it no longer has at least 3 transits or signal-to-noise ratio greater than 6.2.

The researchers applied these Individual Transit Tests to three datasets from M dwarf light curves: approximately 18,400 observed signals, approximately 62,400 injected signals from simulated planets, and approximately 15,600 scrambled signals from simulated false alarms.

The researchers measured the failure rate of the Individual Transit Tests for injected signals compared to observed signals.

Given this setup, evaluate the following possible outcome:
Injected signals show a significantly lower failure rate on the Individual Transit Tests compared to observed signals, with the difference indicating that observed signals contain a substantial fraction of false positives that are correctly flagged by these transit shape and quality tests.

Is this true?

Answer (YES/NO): YES